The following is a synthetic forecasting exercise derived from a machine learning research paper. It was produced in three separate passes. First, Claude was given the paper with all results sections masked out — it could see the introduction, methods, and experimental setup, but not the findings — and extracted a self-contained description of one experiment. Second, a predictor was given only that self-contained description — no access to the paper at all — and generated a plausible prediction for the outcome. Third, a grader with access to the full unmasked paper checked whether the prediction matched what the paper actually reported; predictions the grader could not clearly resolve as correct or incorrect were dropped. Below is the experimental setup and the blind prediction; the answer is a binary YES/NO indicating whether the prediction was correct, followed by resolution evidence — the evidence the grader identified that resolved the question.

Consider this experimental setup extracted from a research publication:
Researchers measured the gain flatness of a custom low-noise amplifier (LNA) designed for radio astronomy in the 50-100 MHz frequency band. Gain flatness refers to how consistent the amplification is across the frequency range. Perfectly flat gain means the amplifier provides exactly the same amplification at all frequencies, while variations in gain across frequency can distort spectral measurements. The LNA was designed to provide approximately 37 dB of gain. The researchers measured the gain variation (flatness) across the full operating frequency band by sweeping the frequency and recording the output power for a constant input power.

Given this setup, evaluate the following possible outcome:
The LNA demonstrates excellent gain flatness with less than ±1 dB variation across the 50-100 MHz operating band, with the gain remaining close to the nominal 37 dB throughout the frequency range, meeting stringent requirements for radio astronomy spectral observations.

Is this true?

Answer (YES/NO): YES